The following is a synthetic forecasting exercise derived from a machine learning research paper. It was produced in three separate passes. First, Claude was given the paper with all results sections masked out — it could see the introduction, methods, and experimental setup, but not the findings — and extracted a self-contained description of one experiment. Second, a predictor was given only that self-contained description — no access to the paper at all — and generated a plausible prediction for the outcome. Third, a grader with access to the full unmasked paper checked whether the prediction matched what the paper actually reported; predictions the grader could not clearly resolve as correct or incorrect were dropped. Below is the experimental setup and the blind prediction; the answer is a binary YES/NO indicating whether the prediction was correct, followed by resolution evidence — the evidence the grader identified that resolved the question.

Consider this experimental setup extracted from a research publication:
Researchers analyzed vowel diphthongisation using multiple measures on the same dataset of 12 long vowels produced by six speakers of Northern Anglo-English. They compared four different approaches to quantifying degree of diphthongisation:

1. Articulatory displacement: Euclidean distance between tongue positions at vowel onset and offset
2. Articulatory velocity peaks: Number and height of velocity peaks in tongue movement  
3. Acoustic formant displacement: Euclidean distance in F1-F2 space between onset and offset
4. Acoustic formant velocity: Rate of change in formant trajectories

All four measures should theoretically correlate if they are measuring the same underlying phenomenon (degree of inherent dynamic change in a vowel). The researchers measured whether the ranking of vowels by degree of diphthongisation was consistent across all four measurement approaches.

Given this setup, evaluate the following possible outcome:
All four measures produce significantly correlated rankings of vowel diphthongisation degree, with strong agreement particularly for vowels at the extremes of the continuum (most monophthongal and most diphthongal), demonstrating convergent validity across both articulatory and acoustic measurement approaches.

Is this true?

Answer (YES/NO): YES